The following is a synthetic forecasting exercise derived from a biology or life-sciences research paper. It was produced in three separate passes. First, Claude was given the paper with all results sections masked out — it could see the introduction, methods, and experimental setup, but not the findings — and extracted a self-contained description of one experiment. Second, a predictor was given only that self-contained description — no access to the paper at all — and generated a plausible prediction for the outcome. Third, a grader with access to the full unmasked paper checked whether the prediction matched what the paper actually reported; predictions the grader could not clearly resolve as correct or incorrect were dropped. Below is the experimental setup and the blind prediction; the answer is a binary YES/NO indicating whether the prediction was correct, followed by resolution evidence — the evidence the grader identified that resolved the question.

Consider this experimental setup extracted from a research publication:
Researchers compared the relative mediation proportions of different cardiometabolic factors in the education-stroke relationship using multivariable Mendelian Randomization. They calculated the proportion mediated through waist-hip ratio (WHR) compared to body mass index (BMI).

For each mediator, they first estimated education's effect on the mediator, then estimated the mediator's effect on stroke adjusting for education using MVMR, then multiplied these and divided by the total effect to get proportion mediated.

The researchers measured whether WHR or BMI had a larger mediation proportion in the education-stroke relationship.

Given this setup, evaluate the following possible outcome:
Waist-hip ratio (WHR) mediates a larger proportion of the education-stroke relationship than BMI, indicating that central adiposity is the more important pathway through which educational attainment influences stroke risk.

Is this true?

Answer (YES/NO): YES